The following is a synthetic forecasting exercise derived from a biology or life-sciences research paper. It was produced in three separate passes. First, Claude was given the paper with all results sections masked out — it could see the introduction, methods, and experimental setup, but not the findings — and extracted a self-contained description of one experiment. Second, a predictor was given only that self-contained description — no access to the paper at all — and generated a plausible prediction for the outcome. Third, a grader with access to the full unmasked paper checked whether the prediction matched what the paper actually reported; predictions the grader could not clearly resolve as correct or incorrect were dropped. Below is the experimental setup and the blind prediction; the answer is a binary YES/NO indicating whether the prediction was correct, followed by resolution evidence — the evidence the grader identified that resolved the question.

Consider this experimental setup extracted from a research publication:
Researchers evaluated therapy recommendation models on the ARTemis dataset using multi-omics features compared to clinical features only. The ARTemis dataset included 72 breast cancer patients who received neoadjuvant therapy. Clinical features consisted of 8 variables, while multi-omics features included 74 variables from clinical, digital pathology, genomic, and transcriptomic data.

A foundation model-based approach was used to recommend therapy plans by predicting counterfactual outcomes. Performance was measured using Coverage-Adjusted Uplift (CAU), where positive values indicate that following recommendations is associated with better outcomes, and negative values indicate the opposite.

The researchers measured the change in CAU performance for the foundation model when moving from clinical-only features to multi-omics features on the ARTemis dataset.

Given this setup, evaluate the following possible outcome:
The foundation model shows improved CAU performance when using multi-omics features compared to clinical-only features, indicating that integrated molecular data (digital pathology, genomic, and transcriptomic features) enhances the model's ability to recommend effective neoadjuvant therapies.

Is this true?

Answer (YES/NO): YES